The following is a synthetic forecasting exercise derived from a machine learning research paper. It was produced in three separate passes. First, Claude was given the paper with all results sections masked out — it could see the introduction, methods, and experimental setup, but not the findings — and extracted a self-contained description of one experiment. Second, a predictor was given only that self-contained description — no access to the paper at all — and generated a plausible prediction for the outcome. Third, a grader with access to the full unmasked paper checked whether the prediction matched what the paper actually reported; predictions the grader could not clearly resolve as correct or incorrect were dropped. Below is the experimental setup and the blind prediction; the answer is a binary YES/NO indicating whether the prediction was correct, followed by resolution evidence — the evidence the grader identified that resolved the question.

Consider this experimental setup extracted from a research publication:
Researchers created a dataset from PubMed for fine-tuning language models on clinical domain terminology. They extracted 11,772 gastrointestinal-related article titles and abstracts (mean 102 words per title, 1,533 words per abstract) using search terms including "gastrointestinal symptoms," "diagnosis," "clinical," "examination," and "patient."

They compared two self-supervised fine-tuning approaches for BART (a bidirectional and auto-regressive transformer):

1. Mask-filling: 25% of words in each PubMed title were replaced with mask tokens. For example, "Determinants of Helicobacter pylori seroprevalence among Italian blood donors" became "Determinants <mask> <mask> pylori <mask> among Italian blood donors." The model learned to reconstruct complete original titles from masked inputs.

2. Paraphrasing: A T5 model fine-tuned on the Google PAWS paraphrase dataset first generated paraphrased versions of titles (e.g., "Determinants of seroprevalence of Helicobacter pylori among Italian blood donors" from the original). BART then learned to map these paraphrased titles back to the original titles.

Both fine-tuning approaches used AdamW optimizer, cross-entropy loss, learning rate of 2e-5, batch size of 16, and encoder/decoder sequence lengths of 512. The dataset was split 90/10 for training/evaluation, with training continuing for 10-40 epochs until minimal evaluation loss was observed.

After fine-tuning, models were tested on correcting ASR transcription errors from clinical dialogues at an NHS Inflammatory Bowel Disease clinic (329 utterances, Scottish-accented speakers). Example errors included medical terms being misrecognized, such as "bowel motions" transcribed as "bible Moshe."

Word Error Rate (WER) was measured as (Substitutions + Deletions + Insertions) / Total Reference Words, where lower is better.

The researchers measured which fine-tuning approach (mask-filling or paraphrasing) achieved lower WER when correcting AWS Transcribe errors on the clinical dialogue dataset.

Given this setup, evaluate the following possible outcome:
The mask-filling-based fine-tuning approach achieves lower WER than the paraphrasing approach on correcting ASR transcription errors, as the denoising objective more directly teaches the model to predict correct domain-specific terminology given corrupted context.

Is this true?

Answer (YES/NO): YES